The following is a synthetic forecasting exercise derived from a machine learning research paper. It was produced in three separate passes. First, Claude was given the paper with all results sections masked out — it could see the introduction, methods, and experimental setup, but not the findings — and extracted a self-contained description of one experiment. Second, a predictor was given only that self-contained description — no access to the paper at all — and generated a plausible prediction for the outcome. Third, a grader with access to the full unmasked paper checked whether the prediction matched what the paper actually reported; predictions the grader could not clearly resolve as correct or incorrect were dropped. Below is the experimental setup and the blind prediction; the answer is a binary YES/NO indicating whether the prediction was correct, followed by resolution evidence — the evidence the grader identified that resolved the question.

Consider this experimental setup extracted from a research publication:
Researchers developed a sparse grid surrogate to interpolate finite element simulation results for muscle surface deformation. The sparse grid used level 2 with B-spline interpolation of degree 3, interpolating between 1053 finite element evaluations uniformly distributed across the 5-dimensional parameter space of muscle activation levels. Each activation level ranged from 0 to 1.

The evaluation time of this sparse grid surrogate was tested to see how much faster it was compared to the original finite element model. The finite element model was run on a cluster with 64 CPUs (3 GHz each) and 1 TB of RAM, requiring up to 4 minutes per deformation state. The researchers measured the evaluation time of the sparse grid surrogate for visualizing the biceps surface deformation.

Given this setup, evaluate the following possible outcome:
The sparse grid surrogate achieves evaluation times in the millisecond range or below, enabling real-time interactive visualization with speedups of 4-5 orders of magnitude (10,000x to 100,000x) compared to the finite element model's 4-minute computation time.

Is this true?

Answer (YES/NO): NO